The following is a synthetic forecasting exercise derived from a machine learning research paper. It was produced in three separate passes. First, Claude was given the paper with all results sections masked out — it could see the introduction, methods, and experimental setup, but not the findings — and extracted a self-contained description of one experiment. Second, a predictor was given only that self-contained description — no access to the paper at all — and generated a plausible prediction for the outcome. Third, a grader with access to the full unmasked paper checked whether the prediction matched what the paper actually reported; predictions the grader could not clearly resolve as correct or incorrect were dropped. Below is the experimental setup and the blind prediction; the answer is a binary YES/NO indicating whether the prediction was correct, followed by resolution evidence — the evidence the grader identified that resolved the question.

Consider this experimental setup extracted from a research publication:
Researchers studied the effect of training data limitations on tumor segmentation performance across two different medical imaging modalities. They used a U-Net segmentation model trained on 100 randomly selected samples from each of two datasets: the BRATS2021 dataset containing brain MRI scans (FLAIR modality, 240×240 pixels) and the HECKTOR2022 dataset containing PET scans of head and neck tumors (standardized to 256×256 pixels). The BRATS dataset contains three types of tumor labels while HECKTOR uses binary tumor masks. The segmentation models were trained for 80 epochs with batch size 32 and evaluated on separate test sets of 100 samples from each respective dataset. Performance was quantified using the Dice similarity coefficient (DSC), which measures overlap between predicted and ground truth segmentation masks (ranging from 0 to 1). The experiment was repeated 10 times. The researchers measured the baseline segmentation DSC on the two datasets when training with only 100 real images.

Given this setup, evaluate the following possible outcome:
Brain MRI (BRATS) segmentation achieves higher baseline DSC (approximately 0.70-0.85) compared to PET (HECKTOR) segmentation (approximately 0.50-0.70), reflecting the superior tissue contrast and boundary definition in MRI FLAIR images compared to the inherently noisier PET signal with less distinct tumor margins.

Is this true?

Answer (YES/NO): NO